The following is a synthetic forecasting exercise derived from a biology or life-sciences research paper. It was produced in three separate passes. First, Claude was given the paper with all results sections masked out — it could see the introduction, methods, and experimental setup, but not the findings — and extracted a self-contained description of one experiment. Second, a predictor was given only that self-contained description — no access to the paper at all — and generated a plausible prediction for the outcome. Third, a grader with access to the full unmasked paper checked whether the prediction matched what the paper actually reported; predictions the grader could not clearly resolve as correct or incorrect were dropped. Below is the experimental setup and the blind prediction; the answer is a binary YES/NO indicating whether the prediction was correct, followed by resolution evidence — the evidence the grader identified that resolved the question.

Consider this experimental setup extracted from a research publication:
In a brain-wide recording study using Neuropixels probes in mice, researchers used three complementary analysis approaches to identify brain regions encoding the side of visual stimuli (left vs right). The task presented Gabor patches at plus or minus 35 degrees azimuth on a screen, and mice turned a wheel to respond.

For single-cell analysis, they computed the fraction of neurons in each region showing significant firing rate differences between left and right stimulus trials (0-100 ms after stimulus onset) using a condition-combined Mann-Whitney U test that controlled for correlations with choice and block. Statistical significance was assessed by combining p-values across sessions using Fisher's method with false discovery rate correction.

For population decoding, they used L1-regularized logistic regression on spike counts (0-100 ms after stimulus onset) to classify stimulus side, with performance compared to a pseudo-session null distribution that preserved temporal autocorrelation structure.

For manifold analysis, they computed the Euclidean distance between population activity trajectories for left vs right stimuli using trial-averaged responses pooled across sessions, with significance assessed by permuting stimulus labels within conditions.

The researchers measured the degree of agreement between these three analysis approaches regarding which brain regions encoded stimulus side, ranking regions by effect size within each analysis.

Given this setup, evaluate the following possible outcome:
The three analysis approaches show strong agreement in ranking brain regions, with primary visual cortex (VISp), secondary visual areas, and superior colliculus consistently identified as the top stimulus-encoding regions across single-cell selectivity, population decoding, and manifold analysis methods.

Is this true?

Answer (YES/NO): NO